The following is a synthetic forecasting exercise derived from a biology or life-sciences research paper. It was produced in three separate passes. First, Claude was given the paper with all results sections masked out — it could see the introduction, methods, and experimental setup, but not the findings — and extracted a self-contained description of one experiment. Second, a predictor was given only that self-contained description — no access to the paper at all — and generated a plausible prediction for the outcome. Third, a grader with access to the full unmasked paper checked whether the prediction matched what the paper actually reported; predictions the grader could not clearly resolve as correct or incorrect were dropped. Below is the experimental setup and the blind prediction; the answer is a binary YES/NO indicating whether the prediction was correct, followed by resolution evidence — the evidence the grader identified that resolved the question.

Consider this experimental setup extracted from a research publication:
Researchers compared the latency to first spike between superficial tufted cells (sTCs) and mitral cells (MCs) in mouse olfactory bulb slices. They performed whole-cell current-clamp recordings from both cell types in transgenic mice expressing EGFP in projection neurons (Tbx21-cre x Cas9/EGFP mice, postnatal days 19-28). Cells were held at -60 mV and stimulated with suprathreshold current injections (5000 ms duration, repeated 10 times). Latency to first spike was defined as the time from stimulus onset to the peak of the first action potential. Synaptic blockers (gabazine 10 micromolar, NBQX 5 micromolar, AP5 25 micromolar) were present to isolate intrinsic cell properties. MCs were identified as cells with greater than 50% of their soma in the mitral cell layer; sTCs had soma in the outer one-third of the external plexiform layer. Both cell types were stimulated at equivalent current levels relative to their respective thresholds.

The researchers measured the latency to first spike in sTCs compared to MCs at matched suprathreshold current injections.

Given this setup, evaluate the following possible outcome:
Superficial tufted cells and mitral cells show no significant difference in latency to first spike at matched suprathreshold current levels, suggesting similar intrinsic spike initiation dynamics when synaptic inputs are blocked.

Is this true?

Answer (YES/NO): YES